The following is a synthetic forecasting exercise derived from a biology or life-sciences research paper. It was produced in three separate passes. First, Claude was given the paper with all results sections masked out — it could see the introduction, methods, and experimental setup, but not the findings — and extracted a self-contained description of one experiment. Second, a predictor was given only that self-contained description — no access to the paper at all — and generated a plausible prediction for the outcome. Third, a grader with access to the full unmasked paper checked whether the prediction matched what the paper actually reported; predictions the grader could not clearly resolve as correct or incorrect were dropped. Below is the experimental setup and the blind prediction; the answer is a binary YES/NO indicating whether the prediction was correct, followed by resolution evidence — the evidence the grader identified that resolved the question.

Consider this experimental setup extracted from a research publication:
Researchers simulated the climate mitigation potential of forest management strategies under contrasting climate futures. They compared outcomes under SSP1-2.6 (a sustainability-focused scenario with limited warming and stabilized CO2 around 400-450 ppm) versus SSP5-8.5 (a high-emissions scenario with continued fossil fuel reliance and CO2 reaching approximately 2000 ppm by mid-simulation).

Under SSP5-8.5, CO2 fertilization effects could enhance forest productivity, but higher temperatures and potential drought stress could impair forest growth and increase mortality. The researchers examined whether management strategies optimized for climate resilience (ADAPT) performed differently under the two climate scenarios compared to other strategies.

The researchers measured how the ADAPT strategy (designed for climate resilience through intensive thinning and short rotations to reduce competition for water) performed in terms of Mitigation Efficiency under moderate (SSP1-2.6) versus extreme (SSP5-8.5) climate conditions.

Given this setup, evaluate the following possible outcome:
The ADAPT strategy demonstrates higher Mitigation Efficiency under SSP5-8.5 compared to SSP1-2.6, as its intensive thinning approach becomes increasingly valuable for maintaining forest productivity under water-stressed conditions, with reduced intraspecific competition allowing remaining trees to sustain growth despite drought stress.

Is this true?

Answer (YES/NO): NO